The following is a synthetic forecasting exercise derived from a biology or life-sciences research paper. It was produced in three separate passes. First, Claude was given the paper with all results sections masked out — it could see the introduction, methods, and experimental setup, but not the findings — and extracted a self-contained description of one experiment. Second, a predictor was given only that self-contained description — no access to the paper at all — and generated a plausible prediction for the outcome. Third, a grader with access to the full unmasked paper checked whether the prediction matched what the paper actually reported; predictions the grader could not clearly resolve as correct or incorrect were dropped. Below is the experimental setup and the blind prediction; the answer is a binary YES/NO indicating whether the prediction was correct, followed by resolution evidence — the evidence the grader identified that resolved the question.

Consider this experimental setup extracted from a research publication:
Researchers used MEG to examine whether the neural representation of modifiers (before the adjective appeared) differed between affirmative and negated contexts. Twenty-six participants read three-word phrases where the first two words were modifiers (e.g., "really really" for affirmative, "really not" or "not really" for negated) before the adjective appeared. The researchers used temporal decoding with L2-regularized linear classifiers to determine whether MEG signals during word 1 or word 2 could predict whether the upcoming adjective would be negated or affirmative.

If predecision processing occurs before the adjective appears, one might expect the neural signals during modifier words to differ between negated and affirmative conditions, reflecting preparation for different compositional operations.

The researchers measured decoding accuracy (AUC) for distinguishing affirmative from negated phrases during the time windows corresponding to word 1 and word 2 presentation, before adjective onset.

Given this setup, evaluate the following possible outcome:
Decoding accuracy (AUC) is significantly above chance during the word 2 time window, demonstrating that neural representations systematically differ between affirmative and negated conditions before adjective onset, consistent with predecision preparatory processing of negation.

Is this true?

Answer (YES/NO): YES